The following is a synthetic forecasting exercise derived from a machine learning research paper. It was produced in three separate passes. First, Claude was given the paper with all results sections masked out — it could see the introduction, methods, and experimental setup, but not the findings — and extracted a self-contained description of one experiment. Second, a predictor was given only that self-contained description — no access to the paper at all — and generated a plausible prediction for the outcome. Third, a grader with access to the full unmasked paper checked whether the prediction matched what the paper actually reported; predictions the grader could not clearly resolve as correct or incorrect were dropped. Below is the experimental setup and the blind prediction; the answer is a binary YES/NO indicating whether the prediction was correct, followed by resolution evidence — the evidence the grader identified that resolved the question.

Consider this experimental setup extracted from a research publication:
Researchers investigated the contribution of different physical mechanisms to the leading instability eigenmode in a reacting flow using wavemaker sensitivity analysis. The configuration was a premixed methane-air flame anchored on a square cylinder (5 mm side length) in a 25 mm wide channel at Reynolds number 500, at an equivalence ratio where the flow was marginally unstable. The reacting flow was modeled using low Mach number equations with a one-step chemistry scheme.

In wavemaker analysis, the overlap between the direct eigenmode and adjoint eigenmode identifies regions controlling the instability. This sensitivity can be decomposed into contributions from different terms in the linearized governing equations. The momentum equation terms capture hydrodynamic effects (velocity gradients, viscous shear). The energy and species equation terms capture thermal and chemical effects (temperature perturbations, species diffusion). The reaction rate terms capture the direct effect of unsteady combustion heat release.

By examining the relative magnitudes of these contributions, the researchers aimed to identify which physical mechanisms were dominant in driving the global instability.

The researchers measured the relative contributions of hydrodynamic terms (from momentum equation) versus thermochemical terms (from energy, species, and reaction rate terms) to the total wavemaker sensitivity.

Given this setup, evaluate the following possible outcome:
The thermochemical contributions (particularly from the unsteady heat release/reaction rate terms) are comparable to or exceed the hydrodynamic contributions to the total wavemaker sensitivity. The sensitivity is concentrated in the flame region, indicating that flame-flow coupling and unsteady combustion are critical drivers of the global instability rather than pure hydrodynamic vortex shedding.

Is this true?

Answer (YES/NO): NO